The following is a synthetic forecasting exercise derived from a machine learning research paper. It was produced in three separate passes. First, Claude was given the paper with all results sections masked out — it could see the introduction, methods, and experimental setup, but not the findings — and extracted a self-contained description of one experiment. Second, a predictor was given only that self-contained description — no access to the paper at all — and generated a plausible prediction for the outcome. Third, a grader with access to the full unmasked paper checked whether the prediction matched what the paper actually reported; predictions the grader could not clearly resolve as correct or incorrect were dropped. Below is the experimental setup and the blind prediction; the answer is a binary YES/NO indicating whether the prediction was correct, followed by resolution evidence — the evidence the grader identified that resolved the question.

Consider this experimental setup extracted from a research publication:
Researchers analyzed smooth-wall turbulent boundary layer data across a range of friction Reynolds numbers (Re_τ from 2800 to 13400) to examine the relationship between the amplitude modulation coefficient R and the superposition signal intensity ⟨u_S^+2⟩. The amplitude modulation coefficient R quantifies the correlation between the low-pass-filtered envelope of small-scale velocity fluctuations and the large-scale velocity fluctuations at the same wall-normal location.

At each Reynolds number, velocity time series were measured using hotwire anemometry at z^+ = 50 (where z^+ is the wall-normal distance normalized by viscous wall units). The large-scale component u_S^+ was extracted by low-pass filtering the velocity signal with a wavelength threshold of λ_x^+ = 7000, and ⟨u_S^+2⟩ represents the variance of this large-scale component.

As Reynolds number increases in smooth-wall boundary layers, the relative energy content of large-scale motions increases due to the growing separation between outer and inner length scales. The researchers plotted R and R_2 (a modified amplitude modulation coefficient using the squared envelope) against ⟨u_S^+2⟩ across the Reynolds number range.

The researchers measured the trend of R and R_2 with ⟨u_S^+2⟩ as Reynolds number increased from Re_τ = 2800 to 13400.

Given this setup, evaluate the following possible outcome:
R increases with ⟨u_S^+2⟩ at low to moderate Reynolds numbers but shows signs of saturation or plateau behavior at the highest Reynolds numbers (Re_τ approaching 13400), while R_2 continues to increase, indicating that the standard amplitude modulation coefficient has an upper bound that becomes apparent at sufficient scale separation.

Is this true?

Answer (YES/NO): NO